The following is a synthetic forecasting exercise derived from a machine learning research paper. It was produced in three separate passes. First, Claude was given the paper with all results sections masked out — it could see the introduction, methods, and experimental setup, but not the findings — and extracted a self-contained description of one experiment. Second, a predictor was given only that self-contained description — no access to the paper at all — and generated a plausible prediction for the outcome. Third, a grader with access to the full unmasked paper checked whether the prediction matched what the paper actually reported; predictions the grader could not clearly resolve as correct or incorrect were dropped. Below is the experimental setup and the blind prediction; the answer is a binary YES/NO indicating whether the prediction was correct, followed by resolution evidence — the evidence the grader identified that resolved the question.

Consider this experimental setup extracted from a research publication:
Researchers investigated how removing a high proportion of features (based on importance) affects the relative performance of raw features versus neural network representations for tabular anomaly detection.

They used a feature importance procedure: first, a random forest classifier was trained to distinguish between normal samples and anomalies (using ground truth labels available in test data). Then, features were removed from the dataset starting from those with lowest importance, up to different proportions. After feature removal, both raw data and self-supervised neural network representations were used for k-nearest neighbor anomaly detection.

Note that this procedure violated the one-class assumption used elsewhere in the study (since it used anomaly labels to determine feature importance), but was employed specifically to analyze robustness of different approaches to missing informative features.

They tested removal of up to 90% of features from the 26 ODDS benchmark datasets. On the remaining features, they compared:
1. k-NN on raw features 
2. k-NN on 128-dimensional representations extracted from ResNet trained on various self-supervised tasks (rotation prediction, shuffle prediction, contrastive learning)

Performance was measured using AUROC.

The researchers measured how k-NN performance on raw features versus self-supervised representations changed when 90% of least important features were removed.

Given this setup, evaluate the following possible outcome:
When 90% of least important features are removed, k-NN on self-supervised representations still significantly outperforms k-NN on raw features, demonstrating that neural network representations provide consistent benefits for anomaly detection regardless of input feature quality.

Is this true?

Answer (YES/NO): NO